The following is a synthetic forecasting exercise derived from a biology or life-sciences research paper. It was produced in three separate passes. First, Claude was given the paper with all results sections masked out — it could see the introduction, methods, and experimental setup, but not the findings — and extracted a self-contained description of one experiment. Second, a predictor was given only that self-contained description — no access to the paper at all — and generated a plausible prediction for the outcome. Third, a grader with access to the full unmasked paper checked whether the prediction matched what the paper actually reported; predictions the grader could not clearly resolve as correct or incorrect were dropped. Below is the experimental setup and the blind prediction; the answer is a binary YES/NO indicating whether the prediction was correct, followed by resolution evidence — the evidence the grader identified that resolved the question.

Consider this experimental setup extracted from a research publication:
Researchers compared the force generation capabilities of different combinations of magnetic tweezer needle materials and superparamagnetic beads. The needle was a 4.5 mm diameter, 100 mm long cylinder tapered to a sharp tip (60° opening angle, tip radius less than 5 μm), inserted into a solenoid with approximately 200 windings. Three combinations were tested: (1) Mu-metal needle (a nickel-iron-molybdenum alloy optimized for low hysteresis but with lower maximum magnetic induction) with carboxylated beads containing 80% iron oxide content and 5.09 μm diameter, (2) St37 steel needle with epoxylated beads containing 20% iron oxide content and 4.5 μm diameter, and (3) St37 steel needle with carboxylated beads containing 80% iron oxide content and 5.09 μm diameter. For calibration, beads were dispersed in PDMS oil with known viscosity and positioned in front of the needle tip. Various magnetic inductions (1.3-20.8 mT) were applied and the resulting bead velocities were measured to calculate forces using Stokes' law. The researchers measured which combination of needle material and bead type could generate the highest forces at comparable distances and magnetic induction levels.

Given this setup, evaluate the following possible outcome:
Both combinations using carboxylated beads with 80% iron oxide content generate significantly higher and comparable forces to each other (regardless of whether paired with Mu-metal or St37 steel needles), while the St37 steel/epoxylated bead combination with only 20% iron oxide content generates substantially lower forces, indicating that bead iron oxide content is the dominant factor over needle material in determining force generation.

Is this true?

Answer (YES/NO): NO